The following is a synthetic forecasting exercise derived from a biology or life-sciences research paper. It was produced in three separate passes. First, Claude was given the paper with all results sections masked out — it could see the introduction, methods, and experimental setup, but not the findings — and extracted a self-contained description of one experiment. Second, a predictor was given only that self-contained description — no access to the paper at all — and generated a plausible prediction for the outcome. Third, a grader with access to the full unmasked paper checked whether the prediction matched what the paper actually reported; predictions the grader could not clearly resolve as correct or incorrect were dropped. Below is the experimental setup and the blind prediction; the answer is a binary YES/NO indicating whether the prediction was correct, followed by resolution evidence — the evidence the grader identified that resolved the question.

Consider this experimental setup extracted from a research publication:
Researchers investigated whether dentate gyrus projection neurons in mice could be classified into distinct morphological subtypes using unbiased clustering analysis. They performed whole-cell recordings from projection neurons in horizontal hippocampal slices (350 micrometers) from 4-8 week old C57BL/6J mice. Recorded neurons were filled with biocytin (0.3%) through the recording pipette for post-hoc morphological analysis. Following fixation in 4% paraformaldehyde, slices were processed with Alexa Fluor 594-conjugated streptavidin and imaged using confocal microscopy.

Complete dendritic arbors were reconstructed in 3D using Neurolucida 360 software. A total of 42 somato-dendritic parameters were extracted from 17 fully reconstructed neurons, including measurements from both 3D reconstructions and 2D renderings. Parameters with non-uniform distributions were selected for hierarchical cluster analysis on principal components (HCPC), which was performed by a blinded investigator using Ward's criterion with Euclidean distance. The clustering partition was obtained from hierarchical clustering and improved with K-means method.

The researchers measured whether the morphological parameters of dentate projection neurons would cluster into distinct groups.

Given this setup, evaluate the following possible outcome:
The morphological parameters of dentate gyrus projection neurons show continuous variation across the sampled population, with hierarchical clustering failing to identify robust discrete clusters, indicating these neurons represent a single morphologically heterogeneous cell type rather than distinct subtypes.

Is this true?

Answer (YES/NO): NO